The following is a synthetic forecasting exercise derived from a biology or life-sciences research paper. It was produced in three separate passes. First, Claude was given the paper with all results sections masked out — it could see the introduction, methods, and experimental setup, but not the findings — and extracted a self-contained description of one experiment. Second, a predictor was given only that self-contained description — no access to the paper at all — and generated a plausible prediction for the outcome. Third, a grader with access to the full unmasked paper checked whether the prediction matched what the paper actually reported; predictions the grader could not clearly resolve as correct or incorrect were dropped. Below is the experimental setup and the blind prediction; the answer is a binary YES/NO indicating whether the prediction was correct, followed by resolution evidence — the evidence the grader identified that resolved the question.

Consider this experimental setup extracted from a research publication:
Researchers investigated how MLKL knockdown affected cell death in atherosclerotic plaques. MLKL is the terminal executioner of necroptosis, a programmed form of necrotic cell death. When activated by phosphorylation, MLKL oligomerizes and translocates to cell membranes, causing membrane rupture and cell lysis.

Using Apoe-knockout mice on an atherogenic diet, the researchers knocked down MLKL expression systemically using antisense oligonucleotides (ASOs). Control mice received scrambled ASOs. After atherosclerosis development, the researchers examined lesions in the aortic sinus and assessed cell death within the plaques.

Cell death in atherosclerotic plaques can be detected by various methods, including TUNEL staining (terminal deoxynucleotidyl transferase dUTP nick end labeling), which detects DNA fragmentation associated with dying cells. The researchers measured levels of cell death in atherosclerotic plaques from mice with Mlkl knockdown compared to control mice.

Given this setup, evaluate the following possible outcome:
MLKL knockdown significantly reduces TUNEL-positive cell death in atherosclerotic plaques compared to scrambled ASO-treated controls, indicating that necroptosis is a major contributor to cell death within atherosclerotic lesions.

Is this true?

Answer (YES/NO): YES